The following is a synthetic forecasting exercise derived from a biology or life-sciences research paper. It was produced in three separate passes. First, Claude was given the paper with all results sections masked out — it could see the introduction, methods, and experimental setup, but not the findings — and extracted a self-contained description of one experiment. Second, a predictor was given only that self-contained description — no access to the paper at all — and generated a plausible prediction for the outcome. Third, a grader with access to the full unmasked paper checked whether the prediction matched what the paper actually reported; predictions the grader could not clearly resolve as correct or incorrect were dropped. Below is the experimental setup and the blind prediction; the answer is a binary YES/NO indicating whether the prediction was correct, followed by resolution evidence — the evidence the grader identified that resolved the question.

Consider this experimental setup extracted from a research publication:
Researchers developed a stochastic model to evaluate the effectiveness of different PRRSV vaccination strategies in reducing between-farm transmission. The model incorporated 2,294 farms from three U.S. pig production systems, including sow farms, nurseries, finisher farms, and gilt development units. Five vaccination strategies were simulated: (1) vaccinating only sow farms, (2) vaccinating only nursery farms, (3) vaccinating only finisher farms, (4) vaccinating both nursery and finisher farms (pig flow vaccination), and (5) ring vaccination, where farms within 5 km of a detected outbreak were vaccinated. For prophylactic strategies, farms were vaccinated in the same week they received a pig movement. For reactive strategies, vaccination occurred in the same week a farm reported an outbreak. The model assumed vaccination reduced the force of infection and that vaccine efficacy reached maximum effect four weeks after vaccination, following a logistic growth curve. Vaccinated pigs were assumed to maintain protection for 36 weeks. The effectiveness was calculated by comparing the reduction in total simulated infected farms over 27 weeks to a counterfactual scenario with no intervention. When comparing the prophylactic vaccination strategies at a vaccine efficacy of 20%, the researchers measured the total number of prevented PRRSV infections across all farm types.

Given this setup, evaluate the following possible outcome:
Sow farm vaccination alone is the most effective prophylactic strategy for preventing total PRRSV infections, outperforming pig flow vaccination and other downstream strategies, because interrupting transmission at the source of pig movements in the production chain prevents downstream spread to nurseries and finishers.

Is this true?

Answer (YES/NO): NO